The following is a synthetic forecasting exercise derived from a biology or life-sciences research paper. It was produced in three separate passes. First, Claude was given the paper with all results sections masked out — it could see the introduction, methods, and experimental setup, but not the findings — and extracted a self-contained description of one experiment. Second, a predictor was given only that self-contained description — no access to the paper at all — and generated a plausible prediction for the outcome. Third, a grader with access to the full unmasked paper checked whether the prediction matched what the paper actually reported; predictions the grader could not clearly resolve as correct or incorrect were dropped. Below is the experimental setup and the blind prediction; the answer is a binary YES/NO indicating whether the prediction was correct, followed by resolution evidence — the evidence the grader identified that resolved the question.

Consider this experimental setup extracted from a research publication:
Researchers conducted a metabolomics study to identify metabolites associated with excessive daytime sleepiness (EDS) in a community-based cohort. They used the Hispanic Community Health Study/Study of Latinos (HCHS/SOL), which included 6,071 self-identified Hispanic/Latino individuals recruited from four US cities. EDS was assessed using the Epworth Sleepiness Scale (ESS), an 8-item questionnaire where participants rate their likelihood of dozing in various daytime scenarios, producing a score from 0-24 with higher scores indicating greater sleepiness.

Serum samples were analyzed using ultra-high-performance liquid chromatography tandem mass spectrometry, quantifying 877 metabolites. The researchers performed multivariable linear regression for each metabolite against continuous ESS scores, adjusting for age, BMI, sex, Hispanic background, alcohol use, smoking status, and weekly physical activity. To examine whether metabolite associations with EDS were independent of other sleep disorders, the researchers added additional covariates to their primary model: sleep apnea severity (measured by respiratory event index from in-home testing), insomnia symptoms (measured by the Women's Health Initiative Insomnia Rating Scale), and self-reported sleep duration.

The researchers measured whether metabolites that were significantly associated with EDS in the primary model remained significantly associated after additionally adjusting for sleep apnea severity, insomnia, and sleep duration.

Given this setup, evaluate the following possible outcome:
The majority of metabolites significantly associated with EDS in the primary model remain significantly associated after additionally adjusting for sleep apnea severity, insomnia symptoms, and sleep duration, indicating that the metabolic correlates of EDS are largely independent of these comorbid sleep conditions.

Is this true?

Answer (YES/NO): YES